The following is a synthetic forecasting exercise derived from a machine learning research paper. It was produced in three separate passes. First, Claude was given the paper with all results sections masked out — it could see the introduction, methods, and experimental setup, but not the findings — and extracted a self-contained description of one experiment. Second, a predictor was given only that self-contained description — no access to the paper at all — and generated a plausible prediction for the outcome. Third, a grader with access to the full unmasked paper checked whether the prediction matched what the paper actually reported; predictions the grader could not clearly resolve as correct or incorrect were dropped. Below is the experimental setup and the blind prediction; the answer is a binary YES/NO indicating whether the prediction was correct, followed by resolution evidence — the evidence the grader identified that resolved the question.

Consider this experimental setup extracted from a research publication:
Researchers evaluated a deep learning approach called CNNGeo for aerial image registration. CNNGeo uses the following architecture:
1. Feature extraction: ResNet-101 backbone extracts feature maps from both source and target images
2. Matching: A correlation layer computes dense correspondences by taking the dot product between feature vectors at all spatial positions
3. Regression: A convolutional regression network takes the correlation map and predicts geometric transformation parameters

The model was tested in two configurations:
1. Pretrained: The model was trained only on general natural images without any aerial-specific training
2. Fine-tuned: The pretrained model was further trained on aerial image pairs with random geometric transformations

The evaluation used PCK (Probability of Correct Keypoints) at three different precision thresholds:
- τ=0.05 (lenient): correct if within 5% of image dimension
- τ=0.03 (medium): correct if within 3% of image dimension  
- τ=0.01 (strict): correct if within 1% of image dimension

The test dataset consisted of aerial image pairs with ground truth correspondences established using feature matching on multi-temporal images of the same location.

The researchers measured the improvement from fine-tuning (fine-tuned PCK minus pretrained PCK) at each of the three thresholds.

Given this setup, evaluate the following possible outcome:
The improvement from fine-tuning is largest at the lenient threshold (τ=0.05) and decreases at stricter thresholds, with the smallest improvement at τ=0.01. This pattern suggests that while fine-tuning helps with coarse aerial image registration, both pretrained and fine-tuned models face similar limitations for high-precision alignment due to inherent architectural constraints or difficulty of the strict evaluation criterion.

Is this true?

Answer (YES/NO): NO